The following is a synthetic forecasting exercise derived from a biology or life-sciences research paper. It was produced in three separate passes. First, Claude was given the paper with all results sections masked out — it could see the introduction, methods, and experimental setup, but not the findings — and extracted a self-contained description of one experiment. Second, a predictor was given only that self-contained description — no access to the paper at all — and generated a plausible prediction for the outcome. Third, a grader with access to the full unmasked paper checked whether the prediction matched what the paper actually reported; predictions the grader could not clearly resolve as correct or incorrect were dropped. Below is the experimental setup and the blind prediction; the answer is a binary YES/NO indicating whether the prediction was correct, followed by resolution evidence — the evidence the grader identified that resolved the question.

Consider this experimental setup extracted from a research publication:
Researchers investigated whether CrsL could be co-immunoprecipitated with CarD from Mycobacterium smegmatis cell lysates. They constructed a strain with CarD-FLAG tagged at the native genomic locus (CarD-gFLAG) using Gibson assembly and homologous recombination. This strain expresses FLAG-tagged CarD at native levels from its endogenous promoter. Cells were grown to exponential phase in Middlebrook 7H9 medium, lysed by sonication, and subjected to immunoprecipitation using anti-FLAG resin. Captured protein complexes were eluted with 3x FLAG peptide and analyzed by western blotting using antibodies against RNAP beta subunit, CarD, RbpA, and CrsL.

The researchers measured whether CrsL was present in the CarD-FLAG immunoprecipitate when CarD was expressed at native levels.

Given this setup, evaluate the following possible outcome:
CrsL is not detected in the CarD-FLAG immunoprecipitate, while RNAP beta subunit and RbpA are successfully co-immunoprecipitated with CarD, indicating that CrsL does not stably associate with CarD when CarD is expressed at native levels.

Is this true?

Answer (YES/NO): NO